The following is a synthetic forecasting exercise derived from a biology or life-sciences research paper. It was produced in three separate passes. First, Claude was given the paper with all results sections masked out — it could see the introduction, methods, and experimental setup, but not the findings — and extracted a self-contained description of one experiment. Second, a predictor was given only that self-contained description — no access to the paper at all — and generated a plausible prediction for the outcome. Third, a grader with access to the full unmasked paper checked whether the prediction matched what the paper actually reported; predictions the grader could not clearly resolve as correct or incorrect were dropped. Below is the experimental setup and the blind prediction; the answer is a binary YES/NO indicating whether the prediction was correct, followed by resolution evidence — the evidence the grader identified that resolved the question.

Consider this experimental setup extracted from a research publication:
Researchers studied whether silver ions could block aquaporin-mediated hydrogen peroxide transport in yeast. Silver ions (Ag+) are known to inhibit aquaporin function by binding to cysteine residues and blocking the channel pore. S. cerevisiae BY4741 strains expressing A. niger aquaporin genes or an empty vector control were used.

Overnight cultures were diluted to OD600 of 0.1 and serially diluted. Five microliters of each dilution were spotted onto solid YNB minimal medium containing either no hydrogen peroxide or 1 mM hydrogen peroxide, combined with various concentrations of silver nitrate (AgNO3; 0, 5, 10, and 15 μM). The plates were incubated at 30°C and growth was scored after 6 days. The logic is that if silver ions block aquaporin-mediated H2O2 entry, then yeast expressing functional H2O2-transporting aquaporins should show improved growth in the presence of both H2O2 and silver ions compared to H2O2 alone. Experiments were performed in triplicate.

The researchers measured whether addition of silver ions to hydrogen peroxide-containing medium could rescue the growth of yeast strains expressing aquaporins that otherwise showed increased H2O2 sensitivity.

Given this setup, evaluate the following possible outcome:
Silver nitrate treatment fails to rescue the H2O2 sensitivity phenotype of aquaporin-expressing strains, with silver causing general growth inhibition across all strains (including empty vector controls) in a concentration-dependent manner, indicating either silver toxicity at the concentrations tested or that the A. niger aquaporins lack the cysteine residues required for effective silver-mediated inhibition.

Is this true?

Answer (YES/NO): NO